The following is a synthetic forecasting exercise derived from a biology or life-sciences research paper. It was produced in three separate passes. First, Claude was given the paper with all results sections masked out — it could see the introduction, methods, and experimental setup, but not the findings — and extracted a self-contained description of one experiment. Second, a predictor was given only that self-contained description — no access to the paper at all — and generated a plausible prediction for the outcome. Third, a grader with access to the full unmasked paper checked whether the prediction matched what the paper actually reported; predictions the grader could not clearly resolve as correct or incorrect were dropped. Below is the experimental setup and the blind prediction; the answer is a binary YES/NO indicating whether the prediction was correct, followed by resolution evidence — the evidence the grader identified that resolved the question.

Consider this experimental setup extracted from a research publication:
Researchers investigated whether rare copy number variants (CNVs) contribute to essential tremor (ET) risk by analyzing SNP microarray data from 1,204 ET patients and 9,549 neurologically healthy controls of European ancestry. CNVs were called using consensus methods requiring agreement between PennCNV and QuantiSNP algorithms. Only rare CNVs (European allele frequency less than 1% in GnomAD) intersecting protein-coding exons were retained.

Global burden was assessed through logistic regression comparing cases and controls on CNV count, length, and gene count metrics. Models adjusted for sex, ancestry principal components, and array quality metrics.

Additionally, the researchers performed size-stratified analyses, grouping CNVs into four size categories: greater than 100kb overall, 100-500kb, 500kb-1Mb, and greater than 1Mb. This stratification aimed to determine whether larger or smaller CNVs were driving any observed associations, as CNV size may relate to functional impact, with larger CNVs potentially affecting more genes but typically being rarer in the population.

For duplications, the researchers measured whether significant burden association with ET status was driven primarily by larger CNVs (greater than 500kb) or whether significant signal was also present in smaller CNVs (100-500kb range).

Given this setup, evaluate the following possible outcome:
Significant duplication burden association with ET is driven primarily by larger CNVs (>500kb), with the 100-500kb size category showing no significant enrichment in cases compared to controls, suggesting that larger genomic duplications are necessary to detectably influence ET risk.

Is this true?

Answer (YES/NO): NO